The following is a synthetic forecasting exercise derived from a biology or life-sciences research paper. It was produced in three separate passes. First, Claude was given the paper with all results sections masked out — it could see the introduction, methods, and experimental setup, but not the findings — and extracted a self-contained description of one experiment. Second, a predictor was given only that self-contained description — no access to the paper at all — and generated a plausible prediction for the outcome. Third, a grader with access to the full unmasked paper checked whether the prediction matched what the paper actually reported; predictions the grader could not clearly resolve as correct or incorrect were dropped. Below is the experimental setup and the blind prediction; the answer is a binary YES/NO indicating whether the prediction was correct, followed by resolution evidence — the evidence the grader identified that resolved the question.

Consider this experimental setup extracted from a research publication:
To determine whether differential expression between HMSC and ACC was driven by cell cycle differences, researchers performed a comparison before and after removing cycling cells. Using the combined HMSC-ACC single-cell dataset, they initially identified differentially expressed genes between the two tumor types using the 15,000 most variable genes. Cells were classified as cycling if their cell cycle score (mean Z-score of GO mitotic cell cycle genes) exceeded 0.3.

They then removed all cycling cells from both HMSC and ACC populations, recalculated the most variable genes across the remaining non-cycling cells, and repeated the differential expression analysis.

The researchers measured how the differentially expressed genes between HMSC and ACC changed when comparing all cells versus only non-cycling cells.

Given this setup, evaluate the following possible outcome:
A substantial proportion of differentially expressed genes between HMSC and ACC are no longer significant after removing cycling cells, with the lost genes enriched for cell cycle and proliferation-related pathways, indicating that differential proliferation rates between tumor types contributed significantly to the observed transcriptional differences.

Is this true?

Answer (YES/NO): NO